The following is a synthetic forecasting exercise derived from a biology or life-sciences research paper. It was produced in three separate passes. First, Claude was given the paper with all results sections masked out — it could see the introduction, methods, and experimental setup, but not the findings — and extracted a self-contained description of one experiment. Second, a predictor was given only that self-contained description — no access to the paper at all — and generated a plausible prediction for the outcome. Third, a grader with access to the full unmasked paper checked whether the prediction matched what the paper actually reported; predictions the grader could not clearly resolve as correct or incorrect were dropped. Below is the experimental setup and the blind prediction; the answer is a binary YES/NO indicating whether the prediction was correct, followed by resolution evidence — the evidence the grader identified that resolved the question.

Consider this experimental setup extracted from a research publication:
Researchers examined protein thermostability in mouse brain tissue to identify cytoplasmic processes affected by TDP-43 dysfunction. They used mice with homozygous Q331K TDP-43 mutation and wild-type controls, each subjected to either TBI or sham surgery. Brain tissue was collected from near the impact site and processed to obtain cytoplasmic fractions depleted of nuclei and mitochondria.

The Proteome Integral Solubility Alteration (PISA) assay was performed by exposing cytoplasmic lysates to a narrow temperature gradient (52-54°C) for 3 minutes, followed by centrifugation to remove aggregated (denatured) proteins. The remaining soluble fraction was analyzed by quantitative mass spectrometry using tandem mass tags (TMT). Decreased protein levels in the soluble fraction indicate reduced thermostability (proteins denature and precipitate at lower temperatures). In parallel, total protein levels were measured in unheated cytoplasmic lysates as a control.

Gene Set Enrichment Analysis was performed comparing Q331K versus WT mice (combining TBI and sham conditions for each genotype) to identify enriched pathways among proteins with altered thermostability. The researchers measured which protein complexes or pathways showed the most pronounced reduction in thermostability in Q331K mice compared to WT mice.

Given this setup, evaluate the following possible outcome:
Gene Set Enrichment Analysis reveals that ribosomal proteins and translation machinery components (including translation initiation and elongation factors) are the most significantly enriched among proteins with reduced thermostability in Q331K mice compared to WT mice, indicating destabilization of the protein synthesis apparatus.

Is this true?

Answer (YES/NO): NO